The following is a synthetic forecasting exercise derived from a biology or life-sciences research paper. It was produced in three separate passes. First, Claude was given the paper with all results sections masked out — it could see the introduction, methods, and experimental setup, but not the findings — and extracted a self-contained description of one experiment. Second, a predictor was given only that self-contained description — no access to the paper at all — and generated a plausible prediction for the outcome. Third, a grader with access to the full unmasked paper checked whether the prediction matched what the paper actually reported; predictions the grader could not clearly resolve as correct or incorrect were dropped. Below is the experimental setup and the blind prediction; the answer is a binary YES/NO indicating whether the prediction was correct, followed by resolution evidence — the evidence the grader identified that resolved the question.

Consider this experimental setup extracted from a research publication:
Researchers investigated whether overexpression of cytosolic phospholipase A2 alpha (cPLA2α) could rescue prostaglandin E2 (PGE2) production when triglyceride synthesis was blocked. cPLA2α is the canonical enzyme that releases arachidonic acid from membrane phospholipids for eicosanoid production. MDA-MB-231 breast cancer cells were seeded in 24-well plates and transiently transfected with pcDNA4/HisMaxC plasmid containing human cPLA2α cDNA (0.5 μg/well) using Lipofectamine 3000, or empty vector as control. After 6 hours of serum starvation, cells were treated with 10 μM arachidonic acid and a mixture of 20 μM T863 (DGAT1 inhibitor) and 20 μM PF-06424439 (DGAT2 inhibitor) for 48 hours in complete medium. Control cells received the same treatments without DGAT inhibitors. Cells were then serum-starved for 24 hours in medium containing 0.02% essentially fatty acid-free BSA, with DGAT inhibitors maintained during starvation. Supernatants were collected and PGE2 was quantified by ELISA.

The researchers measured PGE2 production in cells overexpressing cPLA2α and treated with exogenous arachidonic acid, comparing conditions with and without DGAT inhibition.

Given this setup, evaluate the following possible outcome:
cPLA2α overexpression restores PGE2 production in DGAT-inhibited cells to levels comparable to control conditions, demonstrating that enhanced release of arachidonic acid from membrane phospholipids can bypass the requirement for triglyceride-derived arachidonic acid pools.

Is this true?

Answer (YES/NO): NO